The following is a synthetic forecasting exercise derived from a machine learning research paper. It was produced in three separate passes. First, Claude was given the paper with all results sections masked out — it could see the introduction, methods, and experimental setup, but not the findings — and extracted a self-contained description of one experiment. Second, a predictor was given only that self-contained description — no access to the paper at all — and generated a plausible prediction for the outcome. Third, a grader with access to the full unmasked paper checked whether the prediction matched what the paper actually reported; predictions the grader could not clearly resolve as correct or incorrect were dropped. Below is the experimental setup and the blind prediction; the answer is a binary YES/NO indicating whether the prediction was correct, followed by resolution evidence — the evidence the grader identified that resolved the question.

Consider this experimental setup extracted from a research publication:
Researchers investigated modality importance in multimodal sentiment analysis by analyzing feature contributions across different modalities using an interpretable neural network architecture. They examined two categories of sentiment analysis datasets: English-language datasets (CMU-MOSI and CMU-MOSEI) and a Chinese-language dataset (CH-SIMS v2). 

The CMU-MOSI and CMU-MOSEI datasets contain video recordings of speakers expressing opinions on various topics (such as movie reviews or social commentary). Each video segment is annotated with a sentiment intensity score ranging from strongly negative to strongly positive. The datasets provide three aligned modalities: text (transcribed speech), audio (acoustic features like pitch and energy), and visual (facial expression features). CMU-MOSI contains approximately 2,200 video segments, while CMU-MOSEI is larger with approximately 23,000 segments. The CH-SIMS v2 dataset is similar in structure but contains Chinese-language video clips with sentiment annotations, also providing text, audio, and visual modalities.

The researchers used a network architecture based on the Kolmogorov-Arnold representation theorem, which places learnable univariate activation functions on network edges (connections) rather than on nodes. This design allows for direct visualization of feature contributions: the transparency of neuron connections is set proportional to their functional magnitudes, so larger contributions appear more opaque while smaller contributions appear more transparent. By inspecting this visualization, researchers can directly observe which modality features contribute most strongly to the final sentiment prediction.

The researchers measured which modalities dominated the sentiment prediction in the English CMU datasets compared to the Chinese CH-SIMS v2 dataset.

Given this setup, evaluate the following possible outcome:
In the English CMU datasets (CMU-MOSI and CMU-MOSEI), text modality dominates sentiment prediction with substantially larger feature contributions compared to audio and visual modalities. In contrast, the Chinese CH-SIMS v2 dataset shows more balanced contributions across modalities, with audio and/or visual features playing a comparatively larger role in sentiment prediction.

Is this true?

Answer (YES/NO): YES